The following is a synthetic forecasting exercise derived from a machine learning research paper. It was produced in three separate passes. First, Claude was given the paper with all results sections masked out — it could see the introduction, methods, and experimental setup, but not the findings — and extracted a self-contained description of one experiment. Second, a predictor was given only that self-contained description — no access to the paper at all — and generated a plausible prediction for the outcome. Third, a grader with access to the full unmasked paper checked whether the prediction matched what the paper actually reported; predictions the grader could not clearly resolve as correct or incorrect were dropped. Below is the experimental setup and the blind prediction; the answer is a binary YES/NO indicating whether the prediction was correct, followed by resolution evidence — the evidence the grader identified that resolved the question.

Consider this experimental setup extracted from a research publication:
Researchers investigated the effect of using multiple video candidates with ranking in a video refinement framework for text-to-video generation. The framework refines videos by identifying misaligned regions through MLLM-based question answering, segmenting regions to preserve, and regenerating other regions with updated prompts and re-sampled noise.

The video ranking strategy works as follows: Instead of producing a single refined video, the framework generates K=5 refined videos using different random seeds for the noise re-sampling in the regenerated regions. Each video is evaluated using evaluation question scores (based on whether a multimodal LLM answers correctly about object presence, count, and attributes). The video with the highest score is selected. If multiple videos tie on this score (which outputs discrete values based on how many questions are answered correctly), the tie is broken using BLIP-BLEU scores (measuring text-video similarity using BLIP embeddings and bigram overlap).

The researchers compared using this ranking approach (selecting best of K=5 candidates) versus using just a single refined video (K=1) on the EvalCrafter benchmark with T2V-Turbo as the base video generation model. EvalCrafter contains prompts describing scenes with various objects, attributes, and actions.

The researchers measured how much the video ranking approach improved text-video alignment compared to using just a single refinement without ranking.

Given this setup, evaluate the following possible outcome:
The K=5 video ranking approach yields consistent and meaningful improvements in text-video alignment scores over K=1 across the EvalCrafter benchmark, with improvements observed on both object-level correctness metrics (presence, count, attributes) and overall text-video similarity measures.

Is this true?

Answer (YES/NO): NO